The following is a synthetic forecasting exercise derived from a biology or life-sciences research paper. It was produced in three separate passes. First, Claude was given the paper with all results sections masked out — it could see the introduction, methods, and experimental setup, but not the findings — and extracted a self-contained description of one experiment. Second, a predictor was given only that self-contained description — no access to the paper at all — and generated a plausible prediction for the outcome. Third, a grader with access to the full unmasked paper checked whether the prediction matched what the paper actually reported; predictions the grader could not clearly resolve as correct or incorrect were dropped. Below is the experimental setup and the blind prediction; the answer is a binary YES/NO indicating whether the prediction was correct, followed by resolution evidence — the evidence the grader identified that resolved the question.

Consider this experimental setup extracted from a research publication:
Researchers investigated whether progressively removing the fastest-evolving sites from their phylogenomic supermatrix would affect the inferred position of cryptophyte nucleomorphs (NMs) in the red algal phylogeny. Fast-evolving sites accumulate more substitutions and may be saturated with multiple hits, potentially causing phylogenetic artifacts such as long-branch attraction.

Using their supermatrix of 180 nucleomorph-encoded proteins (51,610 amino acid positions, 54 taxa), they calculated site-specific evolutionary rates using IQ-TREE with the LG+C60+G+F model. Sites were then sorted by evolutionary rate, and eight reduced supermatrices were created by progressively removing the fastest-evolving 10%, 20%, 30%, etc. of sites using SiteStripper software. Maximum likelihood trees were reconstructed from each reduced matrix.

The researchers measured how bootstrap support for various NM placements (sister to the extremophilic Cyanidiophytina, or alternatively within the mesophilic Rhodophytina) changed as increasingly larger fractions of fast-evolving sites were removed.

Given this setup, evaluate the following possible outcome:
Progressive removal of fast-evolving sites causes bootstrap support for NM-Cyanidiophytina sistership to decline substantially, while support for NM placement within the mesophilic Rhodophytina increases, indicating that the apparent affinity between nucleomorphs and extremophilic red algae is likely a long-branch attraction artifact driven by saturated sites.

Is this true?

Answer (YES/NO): NO